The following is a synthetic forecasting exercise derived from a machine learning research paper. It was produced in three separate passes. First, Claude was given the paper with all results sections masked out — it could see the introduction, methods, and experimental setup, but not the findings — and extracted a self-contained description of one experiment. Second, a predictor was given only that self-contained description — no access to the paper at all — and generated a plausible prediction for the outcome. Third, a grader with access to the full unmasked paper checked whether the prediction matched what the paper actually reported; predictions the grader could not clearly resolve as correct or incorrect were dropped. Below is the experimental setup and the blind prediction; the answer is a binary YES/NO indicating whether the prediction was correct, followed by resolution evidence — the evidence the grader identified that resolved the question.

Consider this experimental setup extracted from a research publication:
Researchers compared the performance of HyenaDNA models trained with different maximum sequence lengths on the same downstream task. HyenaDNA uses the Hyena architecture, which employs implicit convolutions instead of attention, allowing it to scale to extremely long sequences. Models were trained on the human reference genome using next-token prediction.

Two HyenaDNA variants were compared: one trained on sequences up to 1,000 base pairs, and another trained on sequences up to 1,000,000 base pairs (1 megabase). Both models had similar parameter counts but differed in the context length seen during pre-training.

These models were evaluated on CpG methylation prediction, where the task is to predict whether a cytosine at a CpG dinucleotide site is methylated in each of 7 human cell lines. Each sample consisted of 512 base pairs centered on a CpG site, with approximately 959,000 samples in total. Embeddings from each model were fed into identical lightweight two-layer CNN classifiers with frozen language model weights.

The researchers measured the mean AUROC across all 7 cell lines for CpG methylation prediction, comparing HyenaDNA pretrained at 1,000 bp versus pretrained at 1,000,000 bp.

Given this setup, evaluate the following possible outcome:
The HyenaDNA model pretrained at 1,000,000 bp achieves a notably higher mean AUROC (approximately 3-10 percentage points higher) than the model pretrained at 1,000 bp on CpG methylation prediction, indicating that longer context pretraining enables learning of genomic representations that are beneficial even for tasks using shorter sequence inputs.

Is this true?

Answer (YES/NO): YES